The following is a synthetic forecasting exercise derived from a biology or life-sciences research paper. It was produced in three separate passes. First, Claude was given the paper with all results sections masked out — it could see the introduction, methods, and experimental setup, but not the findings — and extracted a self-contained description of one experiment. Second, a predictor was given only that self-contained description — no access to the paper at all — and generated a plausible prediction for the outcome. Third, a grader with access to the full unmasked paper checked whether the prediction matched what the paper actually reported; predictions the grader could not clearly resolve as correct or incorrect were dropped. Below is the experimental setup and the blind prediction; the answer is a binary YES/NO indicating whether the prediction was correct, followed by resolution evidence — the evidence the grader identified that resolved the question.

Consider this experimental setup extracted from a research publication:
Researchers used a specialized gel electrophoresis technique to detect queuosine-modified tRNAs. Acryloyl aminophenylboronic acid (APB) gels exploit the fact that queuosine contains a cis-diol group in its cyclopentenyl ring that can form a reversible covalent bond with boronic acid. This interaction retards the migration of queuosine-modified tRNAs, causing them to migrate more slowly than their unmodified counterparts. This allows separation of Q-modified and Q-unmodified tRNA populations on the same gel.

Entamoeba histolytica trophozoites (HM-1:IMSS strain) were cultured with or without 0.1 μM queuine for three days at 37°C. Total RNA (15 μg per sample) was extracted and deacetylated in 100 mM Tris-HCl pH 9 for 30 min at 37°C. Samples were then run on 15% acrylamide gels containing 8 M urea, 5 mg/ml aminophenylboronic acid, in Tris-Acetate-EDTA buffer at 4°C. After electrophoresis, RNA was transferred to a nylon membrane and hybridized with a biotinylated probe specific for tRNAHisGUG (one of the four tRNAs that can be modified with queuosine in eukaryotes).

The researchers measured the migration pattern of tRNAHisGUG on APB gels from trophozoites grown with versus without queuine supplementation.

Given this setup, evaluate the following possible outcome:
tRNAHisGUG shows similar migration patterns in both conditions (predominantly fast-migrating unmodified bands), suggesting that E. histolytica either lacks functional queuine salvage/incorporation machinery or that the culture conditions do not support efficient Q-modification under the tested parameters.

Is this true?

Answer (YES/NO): NO